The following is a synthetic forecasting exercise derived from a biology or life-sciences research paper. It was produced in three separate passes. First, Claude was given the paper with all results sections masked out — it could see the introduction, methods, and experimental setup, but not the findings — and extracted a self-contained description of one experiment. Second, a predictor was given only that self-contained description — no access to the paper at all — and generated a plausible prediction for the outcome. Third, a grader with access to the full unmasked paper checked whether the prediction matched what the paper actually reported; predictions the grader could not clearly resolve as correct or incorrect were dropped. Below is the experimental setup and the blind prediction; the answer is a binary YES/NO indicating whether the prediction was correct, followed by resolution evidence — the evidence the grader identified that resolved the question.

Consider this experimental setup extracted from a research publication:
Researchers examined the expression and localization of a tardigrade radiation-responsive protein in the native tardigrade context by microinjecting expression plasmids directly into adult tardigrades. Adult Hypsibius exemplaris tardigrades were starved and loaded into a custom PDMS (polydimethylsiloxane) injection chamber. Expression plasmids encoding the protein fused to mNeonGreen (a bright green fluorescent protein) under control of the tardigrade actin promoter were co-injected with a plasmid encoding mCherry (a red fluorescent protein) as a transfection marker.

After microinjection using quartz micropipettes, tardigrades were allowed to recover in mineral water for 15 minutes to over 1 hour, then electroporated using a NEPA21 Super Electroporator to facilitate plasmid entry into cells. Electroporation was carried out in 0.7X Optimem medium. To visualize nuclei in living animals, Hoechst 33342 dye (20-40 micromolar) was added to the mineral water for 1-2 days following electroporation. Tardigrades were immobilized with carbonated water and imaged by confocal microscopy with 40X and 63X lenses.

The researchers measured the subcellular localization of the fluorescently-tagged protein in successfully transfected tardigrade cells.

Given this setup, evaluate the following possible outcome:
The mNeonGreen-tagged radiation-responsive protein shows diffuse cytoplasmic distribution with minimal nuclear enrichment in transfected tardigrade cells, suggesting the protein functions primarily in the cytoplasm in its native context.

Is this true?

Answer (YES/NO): NO